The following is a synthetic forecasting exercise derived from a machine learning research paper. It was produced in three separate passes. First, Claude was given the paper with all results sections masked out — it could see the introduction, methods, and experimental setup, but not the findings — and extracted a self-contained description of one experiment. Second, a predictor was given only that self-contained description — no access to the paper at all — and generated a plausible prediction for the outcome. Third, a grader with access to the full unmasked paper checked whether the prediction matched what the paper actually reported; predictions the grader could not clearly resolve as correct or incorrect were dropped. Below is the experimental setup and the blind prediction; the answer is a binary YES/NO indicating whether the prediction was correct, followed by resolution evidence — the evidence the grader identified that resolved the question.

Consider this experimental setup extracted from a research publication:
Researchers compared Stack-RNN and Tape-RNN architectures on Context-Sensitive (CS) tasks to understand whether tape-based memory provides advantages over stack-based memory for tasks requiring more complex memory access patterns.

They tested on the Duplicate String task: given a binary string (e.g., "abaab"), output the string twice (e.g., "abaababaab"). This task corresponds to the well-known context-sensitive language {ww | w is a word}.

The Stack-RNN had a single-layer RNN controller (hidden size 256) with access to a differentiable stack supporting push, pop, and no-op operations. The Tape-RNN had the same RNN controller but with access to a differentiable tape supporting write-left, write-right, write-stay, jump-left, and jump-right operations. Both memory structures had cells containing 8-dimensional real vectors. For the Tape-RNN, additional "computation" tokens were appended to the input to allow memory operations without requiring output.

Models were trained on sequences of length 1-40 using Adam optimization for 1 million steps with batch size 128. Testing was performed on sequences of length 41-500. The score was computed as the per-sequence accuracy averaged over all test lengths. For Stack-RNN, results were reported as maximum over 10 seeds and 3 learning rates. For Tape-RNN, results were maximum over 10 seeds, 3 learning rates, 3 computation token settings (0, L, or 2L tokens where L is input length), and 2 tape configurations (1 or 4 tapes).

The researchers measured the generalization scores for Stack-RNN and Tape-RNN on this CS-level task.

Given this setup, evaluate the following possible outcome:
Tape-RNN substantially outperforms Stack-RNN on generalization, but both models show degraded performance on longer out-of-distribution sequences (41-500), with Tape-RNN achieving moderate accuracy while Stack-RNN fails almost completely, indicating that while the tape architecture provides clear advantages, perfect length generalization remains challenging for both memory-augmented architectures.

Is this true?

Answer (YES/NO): NO